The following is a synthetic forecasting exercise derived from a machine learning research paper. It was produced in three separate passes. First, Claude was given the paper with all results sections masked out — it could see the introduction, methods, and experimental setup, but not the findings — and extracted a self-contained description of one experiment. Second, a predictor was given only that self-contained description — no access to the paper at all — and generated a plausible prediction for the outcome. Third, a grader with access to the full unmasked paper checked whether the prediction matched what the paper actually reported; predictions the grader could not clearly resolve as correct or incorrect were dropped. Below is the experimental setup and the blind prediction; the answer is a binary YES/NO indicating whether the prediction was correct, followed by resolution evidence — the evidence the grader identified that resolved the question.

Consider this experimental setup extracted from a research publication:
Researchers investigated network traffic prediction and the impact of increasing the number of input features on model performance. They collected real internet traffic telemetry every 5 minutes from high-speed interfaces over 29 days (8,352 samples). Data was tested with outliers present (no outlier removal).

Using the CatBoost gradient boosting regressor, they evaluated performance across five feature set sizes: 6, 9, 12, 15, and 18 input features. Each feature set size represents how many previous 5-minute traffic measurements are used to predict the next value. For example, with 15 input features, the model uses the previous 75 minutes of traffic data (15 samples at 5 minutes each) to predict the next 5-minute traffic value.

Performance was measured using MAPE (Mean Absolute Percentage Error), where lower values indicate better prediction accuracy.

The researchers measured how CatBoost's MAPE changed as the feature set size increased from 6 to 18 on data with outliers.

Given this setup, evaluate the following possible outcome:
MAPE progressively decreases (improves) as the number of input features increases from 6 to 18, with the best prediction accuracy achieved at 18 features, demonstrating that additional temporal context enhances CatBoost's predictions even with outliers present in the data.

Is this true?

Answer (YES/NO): NO